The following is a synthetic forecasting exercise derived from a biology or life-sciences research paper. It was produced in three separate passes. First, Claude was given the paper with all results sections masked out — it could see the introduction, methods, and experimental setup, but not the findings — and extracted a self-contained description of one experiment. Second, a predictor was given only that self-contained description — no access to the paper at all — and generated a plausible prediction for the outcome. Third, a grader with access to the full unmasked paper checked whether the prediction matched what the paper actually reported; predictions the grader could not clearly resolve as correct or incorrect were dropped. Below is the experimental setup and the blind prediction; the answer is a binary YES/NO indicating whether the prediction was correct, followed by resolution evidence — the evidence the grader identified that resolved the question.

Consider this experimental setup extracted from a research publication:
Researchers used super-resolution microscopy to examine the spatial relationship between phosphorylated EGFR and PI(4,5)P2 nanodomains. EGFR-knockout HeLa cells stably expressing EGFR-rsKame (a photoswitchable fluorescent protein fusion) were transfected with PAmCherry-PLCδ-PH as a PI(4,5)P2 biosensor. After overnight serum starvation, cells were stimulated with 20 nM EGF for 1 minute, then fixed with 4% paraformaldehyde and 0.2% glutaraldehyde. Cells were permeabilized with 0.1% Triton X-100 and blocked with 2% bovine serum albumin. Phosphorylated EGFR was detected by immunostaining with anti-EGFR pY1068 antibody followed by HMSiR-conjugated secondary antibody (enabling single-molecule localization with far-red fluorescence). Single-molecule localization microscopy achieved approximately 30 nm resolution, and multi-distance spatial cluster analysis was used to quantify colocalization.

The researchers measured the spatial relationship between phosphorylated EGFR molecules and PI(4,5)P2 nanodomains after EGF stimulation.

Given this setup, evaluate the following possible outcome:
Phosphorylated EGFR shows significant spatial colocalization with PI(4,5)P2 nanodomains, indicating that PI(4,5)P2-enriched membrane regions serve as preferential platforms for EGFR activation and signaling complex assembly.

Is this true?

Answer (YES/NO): NO